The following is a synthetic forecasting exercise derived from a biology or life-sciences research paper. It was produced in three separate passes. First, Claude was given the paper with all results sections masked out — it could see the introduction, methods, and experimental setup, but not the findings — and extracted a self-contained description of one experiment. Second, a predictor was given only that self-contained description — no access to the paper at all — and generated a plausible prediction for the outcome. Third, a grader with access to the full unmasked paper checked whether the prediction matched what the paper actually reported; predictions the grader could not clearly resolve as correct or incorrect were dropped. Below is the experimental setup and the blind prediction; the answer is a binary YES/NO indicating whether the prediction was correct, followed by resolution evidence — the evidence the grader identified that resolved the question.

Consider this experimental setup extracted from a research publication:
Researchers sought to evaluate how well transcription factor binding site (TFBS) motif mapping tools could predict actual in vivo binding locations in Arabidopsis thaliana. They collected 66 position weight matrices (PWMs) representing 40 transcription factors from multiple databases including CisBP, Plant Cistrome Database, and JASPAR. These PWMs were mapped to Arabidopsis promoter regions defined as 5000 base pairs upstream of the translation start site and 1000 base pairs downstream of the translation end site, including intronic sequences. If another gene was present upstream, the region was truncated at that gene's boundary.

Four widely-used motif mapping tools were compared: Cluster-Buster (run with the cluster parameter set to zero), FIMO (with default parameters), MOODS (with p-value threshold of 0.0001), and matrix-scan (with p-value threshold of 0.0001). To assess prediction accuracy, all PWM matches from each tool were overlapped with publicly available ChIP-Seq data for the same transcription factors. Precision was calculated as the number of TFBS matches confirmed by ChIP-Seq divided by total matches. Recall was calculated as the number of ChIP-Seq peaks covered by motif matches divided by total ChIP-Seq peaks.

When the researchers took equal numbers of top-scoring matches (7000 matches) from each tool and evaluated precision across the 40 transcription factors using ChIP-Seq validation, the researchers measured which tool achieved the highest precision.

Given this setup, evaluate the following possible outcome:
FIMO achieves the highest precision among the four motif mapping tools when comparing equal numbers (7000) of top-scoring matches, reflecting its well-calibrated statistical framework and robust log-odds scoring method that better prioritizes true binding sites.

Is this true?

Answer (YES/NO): NO